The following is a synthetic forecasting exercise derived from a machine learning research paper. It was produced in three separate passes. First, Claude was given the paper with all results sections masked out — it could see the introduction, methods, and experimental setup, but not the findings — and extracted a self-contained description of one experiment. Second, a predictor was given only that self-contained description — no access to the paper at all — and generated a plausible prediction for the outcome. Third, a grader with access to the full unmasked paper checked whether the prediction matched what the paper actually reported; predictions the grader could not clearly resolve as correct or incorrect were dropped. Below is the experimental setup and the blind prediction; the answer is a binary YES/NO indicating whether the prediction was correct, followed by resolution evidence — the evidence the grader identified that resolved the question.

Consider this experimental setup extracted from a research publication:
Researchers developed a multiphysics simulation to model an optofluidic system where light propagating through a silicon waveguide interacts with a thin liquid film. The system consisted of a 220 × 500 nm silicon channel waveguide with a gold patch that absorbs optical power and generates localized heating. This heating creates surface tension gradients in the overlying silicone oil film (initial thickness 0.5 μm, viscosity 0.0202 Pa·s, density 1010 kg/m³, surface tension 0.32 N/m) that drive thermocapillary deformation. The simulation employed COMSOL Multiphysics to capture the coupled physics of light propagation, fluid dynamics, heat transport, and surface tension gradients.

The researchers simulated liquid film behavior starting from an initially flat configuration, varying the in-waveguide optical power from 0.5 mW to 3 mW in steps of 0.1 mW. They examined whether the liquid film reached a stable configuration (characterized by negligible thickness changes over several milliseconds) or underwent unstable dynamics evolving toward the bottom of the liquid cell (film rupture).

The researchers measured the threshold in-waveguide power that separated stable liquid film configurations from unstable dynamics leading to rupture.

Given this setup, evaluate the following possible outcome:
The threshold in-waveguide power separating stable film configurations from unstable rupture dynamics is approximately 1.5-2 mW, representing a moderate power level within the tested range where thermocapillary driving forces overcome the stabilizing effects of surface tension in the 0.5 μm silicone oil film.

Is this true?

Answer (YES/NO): NO